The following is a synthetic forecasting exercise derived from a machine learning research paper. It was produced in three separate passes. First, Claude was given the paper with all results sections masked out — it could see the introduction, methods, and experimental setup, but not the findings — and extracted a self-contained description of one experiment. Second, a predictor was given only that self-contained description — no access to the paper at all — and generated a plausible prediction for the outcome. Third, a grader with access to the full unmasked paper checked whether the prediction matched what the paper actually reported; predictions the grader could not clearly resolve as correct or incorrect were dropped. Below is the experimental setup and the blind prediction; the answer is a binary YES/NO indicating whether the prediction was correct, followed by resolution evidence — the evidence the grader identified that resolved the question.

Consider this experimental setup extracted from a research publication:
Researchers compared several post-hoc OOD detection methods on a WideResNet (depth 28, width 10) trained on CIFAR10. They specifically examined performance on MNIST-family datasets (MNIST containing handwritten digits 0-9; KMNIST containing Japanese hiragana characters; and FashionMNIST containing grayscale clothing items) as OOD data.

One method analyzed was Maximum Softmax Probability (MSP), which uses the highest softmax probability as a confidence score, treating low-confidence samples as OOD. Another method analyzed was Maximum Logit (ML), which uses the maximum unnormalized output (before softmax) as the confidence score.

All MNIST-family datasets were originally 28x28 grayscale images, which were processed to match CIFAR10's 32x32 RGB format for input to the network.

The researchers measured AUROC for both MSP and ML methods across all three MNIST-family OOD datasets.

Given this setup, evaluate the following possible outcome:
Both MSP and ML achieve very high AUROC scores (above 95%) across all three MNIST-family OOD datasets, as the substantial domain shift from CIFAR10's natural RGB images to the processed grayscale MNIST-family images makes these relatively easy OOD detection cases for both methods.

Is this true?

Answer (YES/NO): NO